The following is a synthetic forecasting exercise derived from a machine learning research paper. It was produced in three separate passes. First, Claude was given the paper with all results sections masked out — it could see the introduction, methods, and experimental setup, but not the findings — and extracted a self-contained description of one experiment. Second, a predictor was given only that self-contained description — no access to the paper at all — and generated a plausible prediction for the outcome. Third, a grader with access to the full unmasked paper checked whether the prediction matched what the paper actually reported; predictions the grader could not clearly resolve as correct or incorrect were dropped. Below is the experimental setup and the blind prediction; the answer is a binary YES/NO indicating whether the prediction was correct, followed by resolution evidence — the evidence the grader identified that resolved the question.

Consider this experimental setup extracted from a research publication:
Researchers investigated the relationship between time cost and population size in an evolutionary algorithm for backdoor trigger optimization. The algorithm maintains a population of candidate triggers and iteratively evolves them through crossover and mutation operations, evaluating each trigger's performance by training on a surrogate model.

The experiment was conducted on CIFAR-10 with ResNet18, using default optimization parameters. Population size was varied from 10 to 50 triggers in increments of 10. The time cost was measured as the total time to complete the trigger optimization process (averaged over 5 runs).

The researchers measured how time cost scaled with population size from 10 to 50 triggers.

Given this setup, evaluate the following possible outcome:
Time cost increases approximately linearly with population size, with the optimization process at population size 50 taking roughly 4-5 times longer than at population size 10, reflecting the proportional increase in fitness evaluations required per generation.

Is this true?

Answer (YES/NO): YES